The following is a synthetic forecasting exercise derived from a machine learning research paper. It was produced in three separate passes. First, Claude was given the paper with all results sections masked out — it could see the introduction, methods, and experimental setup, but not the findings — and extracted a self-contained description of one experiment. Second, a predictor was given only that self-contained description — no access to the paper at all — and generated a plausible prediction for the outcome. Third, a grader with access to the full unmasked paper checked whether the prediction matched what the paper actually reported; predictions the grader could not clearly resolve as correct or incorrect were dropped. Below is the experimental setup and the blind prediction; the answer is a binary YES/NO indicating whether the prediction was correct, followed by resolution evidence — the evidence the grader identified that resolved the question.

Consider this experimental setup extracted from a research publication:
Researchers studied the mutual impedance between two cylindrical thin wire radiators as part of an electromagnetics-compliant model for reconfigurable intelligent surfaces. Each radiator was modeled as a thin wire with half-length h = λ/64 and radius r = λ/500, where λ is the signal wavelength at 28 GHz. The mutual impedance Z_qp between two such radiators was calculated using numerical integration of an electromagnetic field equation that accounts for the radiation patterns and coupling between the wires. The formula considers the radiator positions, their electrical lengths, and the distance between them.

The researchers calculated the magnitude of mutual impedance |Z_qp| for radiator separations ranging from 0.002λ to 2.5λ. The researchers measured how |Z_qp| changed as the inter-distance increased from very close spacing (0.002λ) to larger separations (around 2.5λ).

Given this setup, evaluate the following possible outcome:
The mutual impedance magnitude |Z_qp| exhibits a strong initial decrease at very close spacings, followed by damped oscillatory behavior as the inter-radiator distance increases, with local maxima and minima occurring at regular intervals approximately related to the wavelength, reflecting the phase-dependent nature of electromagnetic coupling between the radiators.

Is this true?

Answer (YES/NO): NO